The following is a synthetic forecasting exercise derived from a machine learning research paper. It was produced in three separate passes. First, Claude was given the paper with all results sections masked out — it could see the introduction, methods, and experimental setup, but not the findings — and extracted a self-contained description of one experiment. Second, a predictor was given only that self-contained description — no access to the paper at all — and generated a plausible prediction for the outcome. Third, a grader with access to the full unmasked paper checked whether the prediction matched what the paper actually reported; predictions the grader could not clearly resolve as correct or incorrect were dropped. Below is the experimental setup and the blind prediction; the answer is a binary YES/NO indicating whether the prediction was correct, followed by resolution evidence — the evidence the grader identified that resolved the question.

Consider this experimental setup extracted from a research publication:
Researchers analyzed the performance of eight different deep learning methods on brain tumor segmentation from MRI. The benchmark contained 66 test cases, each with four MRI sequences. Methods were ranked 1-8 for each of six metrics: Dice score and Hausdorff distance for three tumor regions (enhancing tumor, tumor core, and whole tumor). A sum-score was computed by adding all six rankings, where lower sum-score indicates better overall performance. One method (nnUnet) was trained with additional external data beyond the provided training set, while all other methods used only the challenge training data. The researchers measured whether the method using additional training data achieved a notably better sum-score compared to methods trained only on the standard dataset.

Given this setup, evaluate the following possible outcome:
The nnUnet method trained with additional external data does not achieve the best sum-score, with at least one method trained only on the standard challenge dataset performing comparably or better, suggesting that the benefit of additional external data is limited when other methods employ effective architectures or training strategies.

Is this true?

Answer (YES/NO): YES